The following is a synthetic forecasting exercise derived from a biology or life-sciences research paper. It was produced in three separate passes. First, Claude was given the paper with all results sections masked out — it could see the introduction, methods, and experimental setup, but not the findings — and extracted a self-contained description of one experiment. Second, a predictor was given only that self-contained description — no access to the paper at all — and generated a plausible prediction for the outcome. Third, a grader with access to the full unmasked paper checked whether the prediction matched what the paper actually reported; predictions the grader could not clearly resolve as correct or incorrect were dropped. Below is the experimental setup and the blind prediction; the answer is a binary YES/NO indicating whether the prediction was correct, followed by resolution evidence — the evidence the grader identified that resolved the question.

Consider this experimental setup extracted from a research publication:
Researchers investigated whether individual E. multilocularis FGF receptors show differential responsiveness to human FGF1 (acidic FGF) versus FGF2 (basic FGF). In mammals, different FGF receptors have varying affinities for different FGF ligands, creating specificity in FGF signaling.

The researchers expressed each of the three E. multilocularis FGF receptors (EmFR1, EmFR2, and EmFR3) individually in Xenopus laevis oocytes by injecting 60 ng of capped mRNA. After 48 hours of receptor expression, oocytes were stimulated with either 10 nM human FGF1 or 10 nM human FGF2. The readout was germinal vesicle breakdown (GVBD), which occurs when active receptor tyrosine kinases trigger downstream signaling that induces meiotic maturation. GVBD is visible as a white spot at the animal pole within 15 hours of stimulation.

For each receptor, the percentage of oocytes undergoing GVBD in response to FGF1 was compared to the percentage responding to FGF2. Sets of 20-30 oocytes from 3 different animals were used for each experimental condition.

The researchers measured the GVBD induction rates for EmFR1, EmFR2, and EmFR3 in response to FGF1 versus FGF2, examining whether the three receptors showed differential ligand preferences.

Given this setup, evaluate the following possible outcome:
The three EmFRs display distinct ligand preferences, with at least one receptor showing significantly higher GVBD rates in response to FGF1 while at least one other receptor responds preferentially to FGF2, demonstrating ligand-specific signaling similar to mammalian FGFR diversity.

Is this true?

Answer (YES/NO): NO